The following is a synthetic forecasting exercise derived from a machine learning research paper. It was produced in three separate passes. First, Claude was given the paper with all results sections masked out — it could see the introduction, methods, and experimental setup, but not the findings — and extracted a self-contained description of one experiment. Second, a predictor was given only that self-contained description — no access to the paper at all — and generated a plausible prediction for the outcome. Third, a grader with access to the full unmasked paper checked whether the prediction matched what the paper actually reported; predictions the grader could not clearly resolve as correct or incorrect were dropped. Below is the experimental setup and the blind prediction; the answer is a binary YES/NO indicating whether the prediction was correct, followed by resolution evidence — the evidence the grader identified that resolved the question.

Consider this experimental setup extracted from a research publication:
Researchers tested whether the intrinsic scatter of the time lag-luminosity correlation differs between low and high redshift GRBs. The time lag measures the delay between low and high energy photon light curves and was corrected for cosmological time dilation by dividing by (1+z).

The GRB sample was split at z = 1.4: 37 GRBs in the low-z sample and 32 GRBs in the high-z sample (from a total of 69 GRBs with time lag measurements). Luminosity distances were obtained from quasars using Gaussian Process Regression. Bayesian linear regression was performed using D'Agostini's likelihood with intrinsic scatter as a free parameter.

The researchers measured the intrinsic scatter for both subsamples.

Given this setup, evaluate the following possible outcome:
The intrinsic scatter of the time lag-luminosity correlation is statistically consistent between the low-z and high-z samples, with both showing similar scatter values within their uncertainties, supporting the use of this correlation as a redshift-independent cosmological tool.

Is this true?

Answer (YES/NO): NO